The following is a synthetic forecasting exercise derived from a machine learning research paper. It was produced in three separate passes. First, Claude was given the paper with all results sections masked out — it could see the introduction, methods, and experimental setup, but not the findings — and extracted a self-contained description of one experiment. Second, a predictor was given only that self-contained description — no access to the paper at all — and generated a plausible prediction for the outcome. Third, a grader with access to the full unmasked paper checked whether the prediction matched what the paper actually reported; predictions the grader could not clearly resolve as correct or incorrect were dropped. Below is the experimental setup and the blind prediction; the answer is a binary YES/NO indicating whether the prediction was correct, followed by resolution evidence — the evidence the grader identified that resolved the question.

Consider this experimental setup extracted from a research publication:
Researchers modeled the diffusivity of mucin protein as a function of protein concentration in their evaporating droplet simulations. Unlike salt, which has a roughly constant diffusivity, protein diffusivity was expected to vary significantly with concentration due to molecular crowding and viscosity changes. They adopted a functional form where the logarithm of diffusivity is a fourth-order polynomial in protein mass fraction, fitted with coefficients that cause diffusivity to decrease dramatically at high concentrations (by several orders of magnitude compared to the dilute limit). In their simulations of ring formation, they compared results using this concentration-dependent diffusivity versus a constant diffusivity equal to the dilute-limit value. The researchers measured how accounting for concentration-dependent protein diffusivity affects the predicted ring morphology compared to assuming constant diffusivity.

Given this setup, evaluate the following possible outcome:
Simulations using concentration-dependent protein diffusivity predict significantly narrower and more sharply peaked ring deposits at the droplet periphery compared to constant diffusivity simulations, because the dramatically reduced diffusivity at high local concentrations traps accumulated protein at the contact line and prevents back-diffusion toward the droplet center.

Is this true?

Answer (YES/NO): YES